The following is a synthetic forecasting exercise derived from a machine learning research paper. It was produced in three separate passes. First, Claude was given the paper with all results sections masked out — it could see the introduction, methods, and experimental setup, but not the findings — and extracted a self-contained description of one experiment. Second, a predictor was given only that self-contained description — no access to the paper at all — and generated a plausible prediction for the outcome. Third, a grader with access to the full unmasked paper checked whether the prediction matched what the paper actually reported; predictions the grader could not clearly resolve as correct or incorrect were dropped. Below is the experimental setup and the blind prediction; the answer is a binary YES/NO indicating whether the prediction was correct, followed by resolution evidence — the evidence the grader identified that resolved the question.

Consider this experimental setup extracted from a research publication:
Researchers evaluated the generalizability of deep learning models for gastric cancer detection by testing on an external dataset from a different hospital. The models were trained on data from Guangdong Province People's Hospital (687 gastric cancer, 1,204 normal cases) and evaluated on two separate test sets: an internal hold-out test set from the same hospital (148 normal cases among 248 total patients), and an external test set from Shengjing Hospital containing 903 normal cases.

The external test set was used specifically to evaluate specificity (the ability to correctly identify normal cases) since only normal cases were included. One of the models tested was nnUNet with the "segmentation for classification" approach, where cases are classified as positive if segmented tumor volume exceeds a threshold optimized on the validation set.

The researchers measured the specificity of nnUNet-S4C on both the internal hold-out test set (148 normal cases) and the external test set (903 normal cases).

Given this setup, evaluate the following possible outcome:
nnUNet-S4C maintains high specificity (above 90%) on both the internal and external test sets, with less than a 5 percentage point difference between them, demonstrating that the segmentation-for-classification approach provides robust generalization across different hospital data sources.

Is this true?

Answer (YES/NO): NO